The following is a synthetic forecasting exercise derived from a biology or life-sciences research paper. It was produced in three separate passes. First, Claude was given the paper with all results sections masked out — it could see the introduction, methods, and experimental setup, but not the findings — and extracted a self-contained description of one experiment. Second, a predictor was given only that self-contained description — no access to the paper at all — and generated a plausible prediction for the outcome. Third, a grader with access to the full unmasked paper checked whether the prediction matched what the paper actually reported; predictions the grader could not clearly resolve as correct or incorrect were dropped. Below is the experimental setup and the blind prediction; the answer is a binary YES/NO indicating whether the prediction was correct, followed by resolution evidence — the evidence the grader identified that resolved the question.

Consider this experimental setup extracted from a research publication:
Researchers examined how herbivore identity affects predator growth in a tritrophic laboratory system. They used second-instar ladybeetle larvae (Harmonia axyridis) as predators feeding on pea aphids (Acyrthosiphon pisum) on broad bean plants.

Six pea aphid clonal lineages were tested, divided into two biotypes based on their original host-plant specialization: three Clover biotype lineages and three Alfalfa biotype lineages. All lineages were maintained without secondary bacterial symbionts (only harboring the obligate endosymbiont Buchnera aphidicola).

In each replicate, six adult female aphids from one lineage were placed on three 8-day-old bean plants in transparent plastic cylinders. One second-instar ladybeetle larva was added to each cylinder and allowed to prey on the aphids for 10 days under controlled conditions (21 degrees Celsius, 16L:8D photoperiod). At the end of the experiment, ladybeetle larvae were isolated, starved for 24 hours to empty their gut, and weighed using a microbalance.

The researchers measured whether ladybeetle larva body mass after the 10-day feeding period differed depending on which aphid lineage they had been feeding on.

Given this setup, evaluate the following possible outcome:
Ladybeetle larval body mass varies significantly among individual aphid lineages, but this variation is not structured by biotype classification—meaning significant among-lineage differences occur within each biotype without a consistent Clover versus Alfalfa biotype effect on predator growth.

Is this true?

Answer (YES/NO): NO